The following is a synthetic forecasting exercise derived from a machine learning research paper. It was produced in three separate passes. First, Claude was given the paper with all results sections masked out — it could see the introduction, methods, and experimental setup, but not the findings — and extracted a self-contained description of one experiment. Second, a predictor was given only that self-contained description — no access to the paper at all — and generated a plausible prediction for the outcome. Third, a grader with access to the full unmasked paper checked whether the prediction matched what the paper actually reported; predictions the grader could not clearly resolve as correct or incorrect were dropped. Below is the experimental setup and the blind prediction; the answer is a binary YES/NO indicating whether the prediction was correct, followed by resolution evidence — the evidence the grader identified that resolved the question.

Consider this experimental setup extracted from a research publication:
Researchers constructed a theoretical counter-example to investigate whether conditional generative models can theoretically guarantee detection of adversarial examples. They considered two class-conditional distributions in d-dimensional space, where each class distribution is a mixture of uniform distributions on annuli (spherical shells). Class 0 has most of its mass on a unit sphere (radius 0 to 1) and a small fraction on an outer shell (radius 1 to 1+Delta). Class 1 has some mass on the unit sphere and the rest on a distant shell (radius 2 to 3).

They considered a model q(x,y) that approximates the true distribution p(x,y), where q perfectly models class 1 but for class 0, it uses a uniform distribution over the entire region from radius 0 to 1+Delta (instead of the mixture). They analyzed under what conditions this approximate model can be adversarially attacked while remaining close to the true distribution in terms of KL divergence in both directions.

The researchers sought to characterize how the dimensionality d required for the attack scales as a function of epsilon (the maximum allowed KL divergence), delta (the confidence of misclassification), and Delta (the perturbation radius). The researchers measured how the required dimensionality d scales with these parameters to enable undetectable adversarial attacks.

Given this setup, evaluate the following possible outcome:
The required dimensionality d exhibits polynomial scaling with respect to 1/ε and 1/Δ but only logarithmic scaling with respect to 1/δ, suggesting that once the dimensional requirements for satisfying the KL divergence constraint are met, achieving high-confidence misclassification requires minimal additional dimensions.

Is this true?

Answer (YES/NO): NO